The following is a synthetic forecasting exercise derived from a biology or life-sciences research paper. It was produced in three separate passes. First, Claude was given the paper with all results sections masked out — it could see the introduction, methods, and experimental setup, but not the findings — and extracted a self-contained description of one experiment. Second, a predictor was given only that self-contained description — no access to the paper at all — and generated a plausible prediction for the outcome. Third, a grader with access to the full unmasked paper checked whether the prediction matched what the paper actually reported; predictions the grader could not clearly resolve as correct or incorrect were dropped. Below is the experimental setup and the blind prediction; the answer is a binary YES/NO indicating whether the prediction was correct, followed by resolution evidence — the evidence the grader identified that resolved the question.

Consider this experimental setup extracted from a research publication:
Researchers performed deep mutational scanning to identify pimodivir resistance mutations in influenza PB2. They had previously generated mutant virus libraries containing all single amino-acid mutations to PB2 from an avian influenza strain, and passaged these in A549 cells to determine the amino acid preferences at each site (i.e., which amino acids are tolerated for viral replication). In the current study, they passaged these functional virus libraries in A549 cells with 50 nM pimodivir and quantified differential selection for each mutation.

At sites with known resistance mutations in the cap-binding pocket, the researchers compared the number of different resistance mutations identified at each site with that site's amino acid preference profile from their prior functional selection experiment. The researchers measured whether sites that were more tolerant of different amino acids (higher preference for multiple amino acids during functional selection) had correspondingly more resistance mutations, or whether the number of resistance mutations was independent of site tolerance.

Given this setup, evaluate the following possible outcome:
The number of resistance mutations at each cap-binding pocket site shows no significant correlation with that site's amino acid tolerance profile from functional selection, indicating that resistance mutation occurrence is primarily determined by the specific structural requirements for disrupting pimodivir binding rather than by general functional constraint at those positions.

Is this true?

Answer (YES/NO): NO